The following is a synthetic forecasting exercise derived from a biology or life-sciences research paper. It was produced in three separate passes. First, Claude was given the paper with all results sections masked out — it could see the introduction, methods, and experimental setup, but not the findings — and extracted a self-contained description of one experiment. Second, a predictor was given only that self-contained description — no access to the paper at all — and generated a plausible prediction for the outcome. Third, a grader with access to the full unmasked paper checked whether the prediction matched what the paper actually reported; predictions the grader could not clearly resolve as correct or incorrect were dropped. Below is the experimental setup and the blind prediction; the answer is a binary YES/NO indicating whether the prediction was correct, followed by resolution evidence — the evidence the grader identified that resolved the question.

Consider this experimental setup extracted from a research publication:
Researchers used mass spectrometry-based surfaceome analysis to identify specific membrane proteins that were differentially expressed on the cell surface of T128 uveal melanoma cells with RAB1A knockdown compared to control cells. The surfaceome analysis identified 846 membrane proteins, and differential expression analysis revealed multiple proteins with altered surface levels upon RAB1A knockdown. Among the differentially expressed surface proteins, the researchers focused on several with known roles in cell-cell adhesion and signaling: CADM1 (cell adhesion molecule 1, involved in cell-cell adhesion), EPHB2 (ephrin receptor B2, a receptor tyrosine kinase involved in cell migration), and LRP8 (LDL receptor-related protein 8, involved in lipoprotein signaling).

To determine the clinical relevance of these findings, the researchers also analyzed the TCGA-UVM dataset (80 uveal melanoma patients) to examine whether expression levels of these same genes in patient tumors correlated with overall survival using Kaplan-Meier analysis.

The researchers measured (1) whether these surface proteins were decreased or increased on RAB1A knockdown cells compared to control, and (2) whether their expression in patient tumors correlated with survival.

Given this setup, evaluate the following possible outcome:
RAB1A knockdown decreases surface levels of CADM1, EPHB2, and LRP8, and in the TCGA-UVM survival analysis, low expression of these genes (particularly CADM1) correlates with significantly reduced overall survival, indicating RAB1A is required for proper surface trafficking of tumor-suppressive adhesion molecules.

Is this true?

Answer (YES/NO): NO